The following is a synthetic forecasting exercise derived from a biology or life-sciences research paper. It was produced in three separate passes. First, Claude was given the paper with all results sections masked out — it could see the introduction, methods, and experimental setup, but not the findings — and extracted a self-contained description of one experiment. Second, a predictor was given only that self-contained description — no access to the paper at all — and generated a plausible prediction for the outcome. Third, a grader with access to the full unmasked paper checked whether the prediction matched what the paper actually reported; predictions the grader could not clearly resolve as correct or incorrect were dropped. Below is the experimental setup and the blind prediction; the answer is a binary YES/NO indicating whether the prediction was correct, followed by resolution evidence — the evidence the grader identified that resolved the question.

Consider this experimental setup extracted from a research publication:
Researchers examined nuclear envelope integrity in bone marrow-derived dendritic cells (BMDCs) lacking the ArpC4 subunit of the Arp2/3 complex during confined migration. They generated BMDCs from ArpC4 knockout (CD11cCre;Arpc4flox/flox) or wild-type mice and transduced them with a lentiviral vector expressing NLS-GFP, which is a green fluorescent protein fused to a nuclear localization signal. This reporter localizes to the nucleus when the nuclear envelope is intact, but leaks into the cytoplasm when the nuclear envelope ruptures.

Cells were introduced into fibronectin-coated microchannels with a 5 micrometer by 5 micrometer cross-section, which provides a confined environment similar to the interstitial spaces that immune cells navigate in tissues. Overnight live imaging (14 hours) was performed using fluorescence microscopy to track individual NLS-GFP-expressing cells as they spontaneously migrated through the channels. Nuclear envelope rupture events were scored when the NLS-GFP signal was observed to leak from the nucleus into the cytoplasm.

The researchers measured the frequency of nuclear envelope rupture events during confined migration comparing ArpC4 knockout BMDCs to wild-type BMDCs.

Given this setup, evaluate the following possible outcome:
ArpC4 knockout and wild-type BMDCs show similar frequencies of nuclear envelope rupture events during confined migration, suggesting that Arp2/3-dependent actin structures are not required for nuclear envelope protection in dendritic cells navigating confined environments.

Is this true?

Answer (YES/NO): NO